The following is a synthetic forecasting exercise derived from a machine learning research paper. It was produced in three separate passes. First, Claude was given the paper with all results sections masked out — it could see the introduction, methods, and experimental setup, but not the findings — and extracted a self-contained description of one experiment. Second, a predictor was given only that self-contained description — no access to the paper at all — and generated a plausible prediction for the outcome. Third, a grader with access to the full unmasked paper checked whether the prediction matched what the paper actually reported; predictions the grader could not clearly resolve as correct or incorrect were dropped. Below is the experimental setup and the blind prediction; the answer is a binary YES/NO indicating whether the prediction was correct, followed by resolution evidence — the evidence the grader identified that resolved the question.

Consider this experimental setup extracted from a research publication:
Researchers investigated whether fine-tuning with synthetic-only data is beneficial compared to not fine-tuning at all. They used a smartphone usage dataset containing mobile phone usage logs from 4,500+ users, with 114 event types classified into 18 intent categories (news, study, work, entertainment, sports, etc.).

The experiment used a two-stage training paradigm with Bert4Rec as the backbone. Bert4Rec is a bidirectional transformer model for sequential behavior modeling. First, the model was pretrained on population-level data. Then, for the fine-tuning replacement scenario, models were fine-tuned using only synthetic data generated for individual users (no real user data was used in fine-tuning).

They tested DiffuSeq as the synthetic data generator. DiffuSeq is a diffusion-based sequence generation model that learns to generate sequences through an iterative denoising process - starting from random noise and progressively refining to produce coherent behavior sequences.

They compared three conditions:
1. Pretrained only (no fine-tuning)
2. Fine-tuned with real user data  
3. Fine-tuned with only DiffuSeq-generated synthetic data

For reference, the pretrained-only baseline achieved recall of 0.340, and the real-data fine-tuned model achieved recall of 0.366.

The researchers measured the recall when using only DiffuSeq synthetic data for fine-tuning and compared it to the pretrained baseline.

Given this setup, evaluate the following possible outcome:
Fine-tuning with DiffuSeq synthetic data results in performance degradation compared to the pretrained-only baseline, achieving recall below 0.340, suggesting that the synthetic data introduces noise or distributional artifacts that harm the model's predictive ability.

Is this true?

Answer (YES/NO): NO